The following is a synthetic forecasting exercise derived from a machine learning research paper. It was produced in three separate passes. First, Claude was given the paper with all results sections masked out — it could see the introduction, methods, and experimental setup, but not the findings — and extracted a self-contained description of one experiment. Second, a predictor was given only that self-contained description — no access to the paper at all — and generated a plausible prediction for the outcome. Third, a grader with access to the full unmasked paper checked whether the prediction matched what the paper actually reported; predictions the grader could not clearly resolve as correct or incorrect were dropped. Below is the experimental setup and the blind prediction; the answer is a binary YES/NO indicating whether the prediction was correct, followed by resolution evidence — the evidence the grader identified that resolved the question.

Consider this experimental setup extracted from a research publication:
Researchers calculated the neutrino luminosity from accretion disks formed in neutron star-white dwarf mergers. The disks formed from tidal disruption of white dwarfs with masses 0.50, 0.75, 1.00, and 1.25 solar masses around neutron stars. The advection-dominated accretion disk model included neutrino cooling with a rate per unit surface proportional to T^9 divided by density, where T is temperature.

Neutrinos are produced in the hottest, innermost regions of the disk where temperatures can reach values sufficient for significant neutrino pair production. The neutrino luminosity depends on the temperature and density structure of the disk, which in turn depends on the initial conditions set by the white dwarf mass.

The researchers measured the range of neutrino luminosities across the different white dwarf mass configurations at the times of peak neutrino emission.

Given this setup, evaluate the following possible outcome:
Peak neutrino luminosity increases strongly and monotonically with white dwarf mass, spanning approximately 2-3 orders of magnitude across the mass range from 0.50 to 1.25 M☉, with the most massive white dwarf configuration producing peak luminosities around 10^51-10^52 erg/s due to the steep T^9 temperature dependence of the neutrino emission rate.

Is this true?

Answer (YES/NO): NO